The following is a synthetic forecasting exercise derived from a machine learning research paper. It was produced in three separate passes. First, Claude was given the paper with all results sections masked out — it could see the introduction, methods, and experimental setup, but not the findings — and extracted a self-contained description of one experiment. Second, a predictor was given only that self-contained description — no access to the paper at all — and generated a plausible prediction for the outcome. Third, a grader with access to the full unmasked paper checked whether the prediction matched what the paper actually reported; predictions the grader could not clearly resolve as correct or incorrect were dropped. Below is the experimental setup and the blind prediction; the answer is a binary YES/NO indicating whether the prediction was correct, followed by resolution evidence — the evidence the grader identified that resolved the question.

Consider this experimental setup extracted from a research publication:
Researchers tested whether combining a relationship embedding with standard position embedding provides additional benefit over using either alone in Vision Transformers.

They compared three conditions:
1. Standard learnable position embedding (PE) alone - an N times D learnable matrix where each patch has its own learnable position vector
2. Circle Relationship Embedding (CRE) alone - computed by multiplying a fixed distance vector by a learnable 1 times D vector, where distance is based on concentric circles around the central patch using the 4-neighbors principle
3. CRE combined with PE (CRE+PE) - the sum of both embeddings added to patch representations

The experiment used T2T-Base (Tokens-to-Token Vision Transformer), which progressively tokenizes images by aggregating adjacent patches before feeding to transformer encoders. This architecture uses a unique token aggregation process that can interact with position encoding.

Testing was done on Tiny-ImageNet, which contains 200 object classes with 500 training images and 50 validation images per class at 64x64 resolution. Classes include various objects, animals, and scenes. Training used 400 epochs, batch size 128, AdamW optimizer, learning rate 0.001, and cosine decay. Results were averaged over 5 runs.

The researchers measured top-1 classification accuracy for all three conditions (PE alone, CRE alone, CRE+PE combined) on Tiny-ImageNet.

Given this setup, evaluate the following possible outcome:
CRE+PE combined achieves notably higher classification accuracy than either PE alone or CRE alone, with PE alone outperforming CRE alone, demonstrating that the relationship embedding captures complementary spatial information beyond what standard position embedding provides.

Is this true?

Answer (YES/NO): NO